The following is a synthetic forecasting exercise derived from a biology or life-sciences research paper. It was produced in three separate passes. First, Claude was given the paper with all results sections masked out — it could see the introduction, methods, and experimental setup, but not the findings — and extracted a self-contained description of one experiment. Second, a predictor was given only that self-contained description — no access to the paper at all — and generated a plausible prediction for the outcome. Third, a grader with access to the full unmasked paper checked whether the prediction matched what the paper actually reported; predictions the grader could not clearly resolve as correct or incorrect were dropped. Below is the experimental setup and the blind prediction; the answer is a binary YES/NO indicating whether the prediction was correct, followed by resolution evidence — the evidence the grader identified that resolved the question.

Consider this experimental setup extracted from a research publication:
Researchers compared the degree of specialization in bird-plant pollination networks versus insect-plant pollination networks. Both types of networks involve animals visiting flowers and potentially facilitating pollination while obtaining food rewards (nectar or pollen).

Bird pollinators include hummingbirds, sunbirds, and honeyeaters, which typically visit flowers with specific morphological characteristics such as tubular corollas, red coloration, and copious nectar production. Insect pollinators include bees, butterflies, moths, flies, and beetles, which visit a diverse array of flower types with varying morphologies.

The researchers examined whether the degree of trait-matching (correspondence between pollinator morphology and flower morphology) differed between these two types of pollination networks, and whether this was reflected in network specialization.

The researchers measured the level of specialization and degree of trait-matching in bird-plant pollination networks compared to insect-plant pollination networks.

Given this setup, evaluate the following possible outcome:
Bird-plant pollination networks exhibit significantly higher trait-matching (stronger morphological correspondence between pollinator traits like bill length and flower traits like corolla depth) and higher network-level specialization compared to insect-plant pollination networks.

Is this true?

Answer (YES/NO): YES